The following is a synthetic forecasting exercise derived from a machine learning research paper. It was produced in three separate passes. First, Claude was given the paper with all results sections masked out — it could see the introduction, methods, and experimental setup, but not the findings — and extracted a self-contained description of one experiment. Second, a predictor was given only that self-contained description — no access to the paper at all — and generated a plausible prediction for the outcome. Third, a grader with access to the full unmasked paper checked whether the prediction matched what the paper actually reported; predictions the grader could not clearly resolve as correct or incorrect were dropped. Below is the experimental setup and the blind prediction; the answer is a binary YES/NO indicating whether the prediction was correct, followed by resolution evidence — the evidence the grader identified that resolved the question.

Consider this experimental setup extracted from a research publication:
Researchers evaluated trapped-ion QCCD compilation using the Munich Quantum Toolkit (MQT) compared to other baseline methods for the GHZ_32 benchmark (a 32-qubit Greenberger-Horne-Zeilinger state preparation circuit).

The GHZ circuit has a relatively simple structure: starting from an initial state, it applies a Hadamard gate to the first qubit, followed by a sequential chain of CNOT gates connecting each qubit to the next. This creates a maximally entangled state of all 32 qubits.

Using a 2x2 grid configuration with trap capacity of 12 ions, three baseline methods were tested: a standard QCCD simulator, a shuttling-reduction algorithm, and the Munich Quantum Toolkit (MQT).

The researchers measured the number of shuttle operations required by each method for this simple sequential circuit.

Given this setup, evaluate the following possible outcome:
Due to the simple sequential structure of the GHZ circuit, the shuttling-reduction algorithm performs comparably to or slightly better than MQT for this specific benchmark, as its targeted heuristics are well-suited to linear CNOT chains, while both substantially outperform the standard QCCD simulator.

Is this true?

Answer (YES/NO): NO